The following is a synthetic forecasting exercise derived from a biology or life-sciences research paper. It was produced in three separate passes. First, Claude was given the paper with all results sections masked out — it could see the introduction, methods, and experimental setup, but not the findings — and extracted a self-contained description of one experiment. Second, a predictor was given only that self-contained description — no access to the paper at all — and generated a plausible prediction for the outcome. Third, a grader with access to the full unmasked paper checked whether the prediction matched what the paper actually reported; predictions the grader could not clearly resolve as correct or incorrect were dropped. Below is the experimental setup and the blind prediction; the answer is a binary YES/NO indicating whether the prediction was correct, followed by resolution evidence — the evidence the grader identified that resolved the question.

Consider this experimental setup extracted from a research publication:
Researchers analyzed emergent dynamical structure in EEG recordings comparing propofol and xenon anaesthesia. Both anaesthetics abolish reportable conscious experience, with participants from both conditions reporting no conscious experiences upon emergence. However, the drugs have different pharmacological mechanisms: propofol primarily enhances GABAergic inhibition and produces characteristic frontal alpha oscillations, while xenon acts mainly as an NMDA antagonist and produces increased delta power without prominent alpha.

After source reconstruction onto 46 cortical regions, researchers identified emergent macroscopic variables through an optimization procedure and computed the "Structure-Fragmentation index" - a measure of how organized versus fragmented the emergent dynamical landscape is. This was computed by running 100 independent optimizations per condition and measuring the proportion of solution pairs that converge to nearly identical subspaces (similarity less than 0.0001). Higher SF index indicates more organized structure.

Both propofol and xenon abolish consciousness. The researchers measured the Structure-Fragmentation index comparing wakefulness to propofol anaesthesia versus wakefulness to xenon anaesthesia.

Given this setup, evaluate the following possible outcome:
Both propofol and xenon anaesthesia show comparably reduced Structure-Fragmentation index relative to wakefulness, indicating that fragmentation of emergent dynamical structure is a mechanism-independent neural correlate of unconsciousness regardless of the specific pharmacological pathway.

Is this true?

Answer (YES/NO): NO